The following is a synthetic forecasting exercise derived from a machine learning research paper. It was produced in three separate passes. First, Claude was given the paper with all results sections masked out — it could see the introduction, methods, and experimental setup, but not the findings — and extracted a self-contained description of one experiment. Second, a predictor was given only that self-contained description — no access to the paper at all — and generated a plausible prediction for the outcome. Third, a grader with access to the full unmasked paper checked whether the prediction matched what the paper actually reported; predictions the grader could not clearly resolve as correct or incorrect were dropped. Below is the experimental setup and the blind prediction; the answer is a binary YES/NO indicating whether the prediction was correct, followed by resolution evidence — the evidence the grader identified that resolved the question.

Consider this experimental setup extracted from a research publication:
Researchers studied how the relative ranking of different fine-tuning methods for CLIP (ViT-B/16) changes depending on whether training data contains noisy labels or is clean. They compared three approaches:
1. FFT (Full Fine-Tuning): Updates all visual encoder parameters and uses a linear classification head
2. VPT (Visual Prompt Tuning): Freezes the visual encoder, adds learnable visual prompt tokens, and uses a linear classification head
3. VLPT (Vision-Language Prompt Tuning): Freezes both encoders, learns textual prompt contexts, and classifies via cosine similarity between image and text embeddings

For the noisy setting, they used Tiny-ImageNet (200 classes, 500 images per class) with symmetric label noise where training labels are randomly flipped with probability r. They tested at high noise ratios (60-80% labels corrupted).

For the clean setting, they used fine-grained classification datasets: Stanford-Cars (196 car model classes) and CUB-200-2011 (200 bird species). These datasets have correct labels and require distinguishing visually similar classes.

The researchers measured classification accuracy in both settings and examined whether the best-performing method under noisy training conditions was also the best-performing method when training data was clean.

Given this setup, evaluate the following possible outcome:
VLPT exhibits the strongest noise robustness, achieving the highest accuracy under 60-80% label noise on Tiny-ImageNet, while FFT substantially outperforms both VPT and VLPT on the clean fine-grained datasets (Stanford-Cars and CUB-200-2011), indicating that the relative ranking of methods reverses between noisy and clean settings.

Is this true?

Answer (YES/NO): YES